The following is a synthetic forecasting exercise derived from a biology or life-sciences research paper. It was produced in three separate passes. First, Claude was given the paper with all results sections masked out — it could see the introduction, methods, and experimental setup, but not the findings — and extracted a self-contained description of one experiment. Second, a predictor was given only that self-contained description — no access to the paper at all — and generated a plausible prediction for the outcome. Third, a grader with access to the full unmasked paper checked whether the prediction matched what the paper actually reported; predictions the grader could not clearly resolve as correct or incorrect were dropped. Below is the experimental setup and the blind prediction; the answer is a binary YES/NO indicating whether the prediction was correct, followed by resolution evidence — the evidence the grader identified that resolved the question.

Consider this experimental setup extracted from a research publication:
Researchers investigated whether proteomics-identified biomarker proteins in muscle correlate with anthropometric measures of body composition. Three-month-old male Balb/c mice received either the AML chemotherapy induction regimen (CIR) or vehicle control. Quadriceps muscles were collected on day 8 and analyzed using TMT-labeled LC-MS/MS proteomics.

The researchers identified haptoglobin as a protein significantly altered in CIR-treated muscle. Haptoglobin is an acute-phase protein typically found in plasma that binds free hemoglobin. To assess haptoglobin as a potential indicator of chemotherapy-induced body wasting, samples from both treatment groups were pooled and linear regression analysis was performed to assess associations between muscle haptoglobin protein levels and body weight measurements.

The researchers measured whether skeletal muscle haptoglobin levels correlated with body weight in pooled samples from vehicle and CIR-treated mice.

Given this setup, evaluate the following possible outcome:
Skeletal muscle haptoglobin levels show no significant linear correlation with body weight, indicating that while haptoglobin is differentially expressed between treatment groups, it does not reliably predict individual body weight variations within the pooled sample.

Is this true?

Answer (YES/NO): NO